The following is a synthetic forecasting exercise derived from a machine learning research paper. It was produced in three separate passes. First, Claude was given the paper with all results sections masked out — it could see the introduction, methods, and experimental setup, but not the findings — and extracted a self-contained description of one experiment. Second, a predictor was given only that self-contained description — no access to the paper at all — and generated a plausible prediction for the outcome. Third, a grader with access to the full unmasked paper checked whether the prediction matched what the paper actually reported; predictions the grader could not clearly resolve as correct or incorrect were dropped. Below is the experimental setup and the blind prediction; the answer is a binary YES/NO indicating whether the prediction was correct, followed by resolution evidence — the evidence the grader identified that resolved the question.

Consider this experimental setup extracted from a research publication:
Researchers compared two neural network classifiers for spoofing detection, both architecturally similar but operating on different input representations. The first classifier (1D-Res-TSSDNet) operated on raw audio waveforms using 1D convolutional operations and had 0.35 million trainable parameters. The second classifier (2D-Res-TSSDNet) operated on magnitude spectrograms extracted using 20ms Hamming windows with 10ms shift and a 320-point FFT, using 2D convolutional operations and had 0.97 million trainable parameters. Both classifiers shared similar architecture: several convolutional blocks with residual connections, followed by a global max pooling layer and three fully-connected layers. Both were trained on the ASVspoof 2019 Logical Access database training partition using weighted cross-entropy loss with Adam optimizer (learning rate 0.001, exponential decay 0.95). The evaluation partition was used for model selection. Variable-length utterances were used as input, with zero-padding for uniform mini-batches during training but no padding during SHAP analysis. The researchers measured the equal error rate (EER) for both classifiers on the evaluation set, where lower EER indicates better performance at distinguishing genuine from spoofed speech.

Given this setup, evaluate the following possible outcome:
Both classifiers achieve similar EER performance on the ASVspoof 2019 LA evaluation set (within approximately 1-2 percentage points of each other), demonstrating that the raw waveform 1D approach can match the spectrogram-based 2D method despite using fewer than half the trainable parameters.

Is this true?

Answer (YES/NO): NO